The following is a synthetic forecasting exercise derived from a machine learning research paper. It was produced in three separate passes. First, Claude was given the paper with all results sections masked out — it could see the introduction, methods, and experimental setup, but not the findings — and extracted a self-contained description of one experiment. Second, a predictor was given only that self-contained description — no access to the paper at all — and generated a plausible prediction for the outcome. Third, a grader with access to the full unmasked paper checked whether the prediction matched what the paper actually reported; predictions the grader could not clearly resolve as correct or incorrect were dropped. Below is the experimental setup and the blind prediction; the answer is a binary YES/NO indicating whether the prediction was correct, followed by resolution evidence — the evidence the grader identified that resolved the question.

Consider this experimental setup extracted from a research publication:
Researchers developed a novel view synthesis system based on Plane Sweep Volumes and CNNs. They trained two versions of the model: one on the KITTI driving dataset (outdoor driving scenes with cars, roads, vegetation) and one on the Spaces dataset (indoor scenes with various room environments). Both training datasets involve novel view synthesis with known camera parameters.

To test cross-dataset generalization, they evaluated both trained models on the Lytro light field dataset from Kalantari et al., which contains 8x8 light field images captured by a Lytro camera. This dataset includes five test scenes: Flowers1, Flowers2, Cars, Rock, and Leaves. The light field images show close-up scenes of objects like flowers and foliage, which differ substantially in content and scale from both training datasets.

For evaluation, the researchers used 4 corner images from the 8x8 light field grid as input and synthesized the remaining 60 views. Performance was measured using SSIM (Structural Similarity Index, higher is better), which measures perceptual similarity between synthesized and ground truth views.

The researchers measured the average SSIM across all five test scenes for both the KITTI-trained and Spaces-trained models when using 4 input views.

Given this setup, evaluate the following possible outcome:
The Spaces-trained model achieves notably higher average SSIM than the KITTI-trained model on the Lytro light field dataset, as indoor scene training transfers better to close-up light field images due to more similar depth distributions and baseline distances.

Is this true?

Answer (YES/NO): YES